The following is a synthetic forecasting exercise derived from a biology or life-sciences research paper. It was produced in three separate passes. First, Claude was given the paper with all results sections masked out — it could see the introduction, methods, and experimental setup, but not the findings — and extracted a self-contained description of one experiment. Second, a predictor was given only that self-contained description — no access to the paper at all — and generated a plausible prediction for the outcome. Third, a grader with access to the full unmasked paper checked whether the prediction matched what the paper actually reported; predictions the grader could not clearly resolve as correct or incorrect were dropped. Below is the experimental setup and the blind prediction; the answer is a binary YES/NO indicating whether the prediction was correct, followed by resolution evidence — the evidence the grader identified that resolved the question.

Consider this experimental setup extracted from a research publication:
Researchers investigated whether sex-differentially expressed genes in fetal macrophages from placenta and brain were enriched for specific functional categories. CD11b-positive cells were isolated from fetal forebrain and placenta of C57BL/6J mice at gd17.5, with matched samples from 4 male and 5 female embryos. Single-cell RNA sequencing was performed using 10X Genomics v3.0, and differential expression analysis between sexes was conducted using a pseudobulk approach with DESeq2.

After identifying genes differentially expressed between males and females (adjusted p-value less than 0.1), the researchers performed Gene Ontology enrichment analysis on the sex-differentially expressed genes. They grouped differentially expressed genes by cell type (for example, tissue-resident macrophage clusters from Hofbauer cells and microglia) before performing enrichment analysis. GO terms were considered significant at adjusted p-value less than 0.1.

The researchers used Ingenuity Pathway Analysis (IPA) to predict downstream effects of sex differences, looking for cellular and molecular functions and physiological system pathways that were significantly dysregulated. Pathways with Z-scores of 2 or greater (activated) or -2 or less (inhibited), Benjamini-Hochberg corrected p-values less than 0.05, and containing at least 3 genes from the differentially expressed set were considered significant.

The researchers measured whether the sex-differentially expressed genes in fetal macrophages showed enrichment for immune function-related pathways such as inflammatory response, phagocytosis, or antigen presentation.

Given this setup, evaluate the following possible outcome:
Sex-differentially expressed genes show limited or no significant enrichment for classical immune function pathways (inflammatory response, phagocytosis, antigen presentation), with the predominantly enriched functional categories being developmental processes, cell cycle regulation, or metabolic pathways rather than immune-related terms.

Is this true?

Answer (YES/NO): NO